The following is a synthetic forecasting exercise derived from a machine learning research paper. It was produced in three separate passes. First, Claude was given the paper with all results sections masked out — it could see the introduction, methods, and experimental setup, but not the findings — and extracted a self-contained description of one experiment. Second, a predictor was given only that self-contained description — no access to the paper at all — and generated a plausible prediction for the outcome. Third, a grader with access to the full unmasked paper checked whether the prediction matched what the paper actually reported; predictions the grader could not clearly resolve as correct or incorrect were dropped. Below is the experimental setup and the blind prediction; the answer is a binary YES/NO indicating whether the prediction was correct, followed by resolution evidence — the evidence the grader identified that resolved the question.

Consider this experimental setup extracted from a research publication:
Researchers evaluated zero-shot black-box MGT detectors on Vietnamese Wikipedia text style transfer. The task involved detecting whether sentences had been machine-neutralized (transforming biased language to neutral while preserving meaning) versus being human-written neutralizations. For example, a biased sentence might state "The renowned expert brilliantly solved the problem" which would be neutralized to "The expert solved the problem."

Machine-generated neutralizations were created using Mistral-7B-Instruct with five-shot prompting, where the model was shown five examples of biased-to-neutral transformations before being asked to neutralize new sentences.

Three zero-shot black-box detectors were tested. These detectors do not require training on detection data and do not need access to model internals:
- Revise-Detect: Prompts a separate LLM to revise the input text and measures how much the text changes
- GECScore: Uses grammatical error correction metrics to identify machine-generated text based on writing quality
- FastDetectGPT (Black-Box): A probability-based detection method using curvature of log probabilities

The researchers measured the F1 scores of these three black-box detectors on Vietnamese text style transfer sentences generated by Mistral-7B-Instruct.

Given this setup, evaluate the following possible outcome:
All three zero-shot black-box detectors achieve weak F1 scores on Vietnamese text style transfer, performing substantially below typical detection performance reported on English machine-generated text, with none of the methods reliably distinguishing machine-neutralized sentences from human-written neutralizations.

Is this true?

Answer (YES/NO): NO